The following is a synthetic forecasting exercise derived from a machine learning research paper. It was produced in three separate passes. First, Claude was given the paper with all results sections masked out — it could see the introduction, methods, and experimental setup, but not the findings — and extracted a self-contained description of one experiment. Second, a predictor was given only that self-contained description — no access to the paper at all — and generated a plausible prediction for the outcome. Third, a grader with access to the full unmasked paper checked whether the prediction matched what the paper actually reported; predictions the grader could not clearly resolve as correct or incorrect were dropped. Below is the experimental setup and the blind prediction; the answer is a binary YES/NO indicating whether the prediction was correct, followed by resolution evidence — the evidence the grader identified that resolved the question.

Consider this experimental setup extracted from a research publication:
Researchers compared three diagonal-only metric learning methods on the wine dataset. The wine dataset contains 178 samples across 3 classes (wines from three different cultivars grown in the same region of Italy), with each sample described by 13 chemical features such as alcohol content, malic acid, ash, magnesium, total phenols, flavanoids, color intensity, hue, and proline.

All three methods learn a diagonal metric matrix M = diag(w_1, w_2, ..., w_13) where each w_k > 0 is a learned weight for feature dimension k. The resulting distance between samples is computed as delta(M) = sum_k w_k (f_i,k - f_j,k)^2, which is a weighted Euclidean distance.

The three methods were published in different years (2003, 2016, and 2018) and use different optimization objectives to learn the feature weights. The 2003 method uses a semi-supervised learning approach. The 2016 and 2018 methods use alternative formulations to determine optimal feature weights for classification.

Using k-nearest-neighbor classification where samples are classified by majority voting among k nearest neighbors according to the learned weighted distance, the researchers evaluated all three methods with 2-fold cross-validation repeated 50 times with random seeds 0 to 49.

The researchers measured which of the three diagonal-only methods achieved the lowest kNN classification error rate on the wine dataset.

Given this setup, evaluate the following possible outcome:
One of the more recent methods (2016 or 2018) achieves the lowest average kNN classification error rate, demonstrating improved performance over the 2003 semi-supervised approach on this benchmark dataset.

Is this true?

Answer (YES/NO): NO